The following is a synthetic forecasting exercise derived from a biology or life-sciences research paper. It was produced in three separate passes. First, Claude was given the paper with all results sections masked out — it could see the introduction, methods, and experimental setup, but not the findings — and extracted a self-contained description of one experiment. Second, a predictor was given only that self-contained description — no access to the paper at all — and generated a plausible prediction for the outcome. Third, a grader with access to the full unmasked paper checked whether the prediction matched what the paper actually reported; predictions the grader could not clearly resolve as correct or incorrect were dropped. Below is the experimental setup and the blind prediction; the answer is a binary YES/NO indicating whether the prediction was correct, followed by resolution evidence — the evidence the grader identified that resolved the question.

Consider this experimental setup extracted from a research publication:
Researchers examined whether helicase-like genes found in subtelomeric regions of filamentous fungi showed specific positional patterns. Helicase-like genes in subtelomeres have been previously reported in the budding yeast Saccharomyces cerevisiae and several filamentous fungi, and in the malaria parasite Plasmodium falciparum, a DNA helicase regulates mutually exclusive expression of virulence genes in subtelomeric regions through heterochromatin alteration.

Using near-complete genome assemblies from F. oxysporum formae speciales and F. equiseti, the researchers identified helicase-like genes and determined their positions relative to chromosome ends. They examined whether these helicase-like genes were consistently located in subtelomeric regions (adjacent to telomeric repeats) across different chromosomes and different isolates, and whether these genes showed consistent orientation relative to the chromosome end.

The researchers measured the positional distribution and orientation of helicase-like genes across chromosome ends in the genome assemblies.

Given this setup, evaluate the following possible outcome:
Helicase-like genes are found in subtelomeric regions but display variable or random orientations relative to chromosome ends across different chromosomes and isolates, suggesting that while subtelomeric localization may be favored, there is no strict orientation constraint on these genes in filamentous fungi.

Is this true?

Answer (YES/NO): NO